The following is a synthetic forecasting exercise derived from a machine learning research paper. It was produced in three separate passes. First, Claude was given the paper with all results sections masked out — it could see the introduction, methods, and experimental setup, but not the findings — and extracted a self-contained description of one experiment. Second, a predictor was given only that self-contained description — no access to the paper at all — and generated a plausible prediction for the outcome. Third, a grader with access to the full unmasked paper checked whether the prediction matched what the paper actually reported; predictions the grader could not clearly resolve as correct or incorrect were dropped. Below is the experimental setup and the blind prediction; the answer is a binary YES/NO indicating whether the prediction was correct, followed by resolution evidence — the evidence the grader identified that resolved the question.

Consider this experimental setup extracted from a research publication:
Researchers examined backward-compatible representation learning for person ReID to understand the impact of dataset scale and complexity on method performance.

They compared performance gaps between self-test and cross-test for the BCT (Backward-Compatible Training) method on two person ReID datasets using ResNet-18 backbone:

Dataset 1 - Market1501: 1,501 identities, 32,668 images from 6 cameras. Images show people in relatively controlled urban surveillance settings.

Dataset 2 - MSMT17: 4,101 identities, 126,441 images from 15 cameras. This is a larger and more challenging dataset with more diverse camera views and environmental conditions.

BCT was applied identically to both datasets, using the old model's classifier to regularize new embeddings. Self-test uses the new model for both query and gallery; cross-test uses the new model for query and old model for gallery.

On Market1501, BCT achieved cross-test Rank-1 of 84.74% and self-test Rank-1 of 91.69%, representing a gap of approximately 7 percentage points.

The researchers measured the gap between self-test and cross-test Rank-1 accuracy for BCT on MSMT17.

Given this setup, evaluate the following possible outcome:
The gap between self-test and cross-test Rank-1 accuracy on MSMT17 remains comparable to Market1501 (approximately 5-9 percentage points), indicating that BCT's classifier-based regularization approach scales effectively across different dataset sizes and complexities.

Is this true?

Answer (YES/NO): NO